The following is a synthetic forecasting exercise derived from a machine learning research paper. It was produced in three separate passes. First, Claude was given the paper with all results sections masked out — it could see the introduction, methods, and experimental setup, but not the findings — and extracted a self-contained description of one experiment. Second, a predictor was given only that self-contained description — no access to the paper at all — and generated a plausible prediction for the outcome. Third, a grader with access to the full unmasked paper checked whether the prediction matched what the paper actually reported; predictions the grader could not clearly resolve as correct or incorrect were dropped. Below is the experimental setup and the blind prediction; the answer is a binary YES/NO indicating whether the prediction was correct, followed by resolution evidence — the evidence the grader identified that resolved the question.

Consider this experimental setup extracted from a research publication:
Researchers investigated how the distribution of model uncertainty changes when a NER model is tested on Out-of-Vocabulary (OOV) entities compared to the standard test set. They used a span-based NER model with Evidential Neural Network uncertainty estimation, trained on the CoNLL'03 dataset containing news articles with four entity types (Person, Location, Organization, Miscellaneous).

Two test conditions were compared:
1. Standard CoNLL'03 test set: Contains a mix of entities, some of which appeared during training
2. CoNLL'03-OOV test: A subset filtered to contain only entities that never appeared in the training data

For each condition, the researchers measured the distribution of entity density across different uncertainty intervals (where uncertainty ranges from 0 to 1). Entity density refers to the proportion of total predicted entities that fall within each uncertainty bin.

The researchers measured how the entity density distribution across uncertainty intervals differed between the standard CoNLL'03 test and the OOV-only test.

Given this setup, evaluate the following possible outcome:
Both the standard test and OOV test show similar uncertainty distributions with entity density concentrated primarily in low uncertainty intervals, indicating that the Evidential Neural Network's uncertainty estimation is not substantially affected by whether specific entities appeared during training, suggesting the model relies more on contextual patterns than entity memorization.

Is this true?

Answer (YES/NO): NO